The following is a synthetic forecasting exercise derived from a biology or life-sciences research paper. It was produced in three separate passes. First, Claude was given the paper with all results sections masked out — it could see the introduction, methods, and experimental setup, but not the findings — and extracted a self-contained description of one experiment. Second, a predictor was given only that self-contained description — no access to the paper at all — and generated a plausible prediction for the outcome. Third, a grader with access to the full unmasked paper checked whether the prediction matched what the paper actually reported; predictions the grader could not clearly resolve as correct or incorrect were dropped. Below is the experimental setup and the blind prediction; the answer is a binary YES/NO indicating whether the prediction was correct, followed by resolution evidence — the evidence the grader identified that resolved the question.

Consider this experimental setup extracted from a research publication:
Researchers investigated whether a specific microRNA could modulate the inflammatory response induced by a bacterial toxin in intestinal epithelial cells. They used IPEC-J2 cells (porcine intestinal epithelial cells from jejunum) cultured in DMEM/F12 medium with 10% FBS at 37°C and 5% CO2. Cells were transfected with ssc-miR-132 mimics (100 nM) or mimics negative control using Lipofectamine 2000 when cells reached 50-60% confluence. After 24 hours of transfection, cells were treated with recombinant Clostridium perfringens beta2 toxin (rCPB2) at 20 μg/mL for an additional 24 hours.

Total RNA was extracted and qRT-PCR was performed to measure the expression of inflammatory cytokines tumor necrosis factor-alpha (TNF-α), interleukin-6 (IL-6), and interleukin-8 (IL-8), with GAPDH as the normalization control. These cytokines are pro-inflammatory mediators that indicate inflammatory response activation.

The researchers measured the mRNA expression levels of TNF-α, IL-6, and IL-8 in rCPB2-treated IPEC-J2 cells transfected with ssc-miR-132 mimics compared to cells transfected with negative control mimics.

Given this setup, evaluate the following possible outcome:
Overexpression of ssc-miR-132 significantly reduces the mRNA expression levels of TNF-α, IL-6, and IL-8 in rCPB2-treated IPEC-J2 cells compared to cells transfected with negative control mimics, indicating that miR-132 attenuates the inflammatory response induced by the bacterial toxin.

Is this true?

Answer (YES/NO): YES